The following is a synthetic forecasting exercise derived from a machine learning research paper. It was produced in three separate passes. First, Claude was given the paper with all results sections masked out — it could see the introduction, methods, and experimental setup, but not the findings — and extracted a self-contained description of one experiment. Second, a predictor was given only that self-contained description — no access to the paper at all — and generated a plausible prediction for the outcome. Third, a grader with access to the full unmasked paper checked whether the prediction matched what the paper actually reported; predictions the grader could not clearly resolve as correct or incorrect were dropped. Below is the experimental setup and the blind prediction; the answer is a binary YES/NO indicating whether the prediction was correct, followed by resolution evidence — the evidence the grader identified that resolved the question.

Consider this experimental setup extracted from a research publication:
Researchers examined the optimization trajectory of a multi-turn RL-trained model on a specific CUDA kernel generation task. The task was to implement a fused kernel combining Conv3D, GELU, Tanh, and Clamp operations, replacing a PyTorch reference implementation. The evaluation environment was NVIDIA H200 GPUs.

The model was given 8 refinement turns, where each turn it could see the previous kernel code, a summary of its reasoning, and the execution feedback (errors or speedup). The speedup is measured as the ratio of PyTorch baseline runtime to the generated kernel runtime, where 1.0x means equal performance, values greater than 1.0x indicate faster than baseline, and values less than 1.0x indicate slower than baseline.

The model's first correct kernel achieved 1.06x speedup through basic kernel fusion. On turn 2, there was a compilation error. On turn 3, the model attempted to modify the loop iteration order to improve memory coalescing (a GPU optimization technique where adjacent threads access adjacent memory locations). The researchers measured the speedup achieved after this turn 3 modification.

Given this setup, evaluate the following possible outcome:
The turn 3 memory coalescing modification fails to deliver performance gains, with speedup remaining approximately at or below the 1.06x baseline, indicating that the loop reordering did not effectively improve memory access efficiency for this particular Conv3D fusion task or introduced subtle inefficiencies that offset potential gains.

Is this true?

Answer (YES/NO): YES